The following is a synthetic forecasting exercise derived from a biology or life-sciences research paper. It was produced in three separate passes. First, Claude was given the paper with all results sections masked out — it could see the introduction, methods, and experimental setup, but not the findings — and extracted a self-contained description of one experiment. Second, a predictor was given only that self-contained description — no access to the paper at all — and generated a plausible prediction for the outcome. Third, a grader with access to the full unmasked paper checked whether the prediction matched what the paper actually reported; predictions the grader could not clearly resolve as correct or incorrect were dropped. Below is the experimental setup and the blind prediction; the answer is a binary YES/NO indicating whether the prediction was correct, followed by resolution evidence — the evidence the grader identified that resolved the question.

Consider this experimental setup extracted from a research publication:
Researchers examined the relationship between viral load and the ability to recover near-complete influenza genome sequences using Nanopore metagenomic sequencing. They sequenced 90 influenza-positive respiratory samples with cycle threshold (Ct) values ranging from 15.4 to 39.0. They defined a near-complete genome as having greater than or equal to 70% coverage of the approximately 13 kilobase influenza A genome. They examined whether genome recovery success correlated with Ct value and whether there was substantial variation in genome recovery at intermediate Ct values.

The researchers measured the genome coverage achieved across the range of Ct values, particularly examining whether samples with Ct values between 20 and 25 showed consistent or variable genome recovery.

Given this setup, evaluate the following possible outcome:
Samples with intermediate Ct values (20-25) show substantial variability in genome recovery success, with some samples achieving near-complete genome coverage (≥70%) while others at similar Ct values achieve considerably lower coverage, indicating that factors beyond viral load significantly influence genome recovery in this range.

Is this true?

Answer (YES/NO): YES